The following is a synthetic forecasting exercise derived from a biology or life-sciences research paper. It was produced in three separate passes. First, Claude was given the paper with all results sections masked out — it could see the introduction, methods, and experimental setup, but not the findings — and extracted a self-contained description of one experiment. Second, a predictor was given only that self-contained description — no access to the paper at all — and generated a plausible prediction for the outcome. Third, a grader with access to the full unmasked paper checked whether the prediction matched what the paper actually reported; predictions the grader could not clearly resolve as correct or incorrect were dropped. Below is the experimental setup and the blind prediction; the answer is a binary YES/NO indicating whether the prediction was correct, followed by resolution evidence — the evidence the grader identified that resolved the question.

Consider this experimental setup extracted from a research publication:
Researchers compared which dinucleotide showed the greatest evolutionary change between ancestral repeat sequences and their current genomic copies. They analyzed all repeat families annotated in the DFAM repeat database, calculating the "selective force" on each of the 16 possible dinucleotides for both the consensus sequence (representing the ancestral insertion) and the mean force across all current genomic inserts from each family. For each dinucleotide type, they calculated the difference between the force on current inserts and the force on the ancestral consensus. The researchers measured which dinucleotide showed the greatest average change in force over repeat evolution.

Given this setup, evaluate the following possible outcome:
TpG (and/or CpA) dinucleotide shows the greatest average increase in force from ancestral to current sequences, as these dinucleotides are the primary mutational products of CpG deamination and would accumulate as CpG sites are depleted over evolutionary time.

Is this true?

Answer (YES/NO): NO